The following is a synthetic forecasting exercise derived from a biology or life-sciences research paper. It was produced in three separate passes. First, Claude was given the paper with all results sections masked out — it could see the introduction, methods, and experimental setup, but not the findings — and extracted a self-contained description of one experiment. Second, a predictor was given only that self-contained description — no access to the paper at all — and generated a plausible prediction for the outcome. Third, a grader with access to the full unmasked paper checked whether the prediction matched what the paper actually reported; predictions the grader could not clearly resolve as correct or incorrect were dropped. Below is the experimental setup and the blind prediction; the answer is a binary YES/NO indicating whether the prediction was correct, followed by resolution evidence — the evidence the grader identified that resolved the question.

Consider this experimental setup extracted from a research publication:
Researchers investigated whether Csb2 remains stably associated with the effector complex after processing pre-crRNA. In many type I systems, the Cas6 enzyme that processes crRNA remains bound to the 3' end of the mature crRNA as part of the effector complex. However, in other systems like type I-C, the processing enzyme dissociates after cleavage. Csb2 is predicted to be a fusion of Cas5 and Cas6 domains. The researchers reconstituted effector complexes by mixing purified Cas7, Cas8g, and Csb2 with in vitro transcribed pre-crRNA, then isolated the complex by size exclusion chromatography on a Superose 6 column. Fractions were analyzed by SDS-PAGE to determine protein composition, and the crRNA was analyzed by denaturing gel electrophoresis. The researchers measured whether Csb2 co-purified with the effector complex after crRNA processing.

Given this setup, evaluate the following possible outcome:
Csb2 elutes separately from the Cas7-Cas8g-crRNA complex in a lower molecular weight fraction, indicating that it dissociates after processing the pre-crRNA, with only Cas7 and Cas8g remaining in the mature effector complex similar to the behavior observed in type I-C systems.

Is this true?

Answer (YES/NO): NO